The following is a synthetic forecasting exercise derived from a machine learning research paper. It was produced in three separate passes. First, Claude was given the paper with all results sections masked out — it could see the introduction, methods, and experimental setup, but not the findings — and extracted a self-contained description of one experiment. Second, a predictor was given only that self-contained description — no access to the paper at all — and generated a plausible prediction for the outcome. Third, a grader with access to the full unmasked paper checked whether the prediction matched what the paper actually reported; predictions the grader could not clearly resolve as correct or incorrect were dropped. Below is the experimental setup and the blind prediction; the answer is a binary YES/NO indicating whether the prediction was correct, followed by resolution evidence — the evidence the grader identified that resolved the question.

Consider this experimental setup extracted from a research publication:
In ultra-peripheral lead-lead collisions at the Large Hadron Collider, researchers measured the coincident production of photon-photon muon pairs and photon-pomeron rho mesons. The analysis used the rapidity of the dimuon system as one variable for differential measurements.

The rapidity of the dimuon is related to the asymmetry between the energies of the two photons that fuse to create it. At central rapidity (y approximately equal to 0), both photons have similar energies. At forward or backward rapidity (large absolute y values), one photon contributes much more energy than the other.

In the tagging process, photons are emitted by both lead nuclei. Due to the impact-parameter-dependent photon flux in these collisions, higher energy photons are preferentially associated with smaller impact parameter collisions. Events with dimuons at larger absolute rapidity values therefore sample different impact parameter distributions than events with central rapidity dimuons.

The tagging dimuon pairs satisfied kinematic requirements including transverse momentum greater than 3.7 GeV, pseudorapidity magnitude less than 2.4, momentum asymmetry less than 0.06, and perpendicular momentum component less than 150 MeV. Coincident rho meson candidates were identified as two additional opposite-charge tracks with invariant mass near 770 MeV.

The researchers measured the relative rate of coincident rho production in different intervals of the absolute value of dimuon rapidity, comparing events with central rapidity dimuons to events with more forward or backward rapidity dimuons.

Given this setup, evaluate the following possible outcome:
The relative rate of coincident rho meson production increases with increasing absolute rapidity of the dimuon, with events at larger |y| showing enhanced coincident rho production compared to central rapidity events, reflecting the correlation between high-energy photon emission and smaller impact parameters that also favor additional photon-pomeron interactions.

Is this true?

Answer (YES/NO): NO